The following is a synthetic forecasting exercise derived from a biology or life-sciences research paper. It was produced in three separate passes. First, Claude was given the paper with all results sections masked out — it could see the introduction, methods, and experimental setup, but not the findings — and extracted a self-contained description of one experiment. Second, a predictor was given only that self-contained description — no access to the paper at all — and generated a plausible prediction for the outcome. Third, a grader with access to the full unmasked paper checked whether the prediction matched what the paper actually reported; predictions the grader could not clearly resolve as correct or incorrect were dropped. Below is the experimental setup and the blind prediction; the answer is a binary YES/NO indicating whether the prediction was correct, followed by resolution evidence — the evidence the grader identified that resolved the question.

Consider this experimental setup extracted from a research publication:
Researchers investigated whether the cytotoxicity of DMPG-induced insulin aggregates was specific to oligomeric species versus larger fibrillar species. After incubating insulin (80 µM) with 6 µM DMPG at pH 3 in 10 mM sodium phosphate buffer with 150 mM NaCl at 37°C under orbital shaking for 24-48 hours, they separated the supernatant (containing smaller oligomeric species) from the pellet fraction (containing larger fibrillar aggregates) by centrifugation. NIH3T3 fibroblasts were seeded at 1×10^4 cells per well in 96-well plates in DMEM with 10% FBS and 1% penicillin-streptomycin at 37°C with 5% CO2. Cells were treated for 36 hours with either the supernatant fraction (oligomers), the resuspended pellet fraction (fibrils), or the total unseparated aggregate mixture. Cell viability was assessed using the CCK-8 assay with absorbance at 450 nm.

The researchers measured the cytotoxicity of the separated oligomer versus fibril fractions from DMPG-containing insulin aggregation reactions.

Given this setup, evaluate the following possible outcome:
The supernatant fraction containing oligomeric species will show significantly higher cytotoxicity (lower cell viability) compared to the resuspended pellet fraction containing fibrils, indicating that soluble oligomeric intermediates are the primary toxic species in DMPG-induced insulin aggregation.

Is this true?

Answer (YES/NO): YES